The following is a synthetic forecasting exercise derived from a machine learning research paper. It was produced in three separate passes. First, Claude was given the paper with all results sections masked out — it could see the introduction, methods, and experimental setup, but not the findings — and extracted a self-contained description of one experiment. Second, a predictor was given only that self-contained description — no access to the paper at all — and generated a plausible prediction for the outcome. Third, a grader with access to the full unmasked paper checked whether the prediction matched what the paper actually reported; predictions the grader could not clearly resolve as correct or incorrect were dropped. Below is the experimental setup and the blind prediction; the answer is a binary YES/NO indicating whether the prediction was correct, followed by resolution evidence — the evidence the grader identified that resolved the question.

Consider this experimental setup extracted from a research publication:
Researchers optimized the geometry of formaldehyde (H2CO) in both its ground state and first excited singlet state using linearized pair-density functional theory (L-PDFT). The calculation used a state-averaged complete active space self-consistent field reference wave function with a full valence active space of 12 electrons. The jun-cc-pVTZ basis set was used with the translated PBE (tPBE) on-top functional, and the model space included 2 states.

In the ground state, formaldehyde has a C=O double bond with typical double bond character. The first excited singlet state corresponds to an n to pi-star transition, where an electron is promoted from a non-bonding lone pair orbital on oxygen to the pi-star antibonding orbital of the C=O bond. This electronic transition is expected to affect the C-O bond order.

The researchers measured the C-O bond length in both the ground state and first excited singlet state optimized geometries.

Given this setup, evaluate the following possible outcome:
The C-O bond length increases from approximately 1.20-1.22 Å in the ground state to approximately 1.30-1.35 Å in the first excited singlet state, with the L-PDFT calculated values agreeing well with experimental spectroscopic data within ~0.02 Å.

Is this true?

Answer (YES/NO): YES